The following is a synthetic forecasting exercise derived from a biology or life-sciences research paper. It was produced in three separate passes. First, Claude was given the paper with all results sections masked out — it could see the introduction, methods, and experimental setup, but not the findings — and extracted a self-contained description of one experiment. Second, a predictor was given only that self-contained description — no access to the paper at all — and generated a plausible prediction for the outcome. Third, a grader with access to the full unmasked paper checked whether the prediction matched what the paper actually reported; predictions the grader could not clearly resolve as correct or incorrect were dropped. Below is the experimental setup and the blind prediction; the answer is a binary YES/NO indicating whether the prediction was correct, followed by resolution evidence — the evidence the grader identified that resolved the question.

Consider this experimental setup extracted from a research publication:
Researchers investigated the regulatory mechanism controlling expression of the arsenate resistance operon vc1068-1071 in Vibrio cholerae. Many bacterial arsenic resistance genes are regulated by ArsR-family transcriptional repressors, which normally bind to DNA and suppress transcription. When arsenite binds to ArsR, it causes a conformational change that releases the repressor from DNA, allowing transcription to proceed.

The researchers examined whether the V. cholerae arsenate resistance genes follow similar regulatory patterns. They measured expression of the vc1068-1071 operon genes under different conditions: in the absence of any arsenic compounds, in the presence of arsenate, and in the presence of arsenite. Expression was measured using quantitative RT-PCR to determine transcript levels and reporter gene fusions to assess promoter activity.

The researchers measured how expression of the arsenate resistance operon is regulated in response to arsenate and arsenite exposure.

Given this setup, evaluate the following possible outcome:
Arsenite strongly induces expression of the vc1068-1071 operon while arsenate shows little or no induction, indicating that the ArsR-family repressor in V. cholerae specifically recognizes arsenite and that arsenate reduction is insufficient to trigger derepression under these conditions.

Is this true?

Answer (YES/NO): NO